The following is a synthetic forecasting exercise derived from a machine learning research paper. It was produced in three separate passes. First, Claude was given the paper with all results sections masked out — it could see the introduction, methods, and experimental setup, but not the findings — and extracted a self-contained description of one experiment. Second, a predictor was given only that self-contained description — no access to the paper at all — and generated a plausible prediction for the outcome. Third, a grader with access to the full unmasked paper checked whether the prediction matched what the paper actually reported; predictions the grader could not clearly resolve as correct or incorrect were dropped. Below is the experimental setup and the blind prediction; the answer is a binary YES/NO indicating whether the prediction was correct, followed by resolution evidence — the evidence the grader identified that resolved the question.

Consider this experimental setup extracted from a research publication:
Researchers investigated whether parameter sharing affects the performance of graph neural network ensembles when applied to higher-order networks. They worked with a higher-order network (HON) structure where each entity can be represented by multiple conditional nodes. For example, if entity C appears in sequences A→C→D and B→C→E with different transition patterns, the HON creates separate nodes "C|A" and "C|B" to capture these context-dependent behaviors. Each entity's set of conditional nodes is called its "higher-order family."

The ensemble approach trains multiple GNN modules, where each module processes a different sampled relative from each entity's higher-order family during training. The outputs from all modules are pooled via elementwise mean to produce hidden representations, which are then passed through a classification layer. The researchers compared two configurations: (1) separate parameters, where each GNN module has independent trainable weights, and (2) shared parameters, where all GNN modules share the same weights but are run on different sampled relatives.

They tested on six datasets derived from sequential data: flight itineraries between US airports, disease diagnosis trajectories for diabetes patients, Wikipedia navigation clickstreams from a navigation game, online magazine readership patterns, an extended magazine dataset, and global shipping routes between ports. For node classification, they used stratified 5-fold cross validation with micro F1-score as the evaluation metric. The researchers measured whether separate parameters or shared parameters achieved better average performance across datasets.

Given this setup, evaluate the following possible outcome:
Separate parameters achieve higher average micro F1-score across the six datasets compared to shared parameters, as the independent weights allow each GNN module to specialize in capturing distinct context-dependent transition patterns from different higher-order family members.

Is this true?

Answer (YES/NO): YES